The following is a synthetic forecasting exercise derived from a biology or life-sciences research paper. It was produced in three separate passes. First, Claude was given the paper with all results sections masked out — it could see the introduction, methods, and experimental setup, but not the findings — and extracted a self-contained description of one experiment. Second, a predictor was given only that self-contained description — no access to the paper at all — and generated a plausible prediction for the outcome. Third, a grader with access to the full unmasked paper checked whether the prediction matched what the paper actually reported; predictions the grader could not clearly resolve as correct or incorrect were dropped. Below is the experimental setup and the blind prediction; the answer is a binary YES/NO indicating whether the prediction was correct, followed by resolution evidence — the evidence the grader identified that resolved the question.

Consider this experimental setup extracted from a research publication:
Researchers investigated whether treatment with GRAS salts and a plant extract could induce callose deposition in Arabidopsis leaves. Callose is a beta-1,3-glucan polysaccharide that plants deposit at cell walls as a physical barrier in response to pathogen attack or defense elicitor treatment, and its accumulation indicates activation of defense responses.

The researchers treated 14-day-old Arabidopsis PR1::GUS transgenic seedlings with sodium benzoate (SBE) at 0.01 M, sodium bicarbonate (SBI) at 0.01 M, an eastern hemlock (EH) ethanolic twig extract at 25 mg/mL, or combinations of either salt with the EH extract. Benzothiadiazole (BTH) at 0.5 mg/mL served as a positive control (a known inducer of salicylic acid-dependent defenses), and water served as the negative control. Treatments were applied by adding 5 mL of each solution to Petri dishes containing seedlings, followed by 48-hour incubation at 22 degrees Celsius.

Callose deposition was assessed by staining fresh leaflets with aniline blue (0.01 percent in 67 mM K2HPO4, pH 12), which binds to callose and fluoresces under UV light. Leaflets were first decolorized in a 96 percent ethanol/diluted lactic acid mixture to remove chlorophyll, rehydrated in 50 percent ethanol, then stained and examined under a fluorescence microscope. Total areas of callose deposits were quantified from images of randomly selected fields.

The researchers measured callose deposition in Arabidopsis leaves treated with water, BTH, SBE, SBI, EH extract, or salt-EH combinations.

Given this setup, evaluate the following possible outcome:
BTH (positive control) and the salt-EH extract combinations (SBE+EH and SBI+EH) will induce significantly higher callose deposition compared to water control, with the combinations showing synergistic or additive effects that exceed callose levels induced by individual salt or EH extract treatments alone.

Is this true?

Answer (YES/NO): NO